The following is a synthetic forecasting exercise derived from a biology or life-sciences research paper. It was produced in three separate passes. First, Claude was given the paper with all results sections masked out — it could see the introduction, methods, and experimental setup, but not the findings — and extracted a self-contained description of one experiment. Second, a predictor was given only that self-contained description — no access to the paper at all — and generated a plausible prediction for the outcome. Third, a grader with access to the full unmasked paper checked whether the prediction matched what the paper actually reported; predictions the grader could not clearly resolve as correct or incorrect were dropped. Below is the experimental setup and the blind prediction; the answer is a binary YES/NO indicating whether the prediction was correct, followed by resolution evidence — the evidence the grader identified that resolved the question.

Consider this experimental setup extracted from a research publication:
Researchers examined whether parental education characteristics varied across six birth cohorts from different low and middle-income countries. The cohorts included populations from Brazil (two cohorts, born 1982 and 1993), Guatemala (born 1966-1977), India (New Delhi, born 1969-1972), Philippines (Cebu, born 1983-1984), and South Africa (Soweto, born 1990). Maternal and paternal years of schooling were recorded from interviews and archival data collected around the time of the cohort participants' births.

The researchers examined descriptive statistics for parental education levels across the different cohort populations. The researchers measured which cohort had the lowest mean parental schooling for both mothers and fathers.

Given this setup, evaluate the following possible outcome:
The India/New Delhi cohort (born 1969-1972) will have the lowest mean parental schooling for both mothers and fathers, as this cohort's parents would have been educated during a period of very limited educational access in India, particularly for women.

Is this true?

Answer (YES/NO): NO